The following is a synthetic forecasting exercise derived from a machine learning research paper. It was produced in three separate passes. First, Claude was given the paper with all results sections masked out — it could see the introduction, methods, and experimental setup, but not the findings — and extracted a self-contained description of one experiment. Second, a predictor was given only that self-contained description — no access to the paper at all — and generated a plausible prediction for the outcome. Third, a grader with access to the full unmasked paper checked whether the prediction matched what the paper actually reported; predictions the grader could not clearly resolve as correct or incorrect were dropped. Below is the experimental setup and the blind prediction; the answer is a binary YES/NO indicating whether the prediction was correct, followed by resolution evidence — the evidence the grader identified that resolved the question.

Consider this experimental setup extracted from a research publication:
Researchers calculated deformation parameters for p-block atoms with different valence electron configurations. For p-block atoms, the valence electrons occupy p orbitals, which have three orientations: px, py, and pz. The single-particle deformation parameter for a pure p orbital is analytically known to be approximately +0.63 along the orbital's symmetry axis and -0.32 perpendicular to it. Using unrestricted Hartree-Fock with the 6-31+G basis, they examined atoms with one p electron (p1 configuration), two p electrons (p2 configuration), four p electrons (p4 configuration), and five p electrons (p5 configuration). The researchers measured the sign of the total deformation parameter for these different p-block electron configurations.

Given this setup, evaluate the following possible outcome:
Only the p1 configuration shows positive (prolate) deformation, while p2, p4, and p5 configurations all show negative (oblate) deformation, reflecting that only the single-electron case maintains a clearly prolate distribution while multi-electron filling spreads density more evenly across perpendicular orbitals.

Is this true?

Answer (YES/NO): NO